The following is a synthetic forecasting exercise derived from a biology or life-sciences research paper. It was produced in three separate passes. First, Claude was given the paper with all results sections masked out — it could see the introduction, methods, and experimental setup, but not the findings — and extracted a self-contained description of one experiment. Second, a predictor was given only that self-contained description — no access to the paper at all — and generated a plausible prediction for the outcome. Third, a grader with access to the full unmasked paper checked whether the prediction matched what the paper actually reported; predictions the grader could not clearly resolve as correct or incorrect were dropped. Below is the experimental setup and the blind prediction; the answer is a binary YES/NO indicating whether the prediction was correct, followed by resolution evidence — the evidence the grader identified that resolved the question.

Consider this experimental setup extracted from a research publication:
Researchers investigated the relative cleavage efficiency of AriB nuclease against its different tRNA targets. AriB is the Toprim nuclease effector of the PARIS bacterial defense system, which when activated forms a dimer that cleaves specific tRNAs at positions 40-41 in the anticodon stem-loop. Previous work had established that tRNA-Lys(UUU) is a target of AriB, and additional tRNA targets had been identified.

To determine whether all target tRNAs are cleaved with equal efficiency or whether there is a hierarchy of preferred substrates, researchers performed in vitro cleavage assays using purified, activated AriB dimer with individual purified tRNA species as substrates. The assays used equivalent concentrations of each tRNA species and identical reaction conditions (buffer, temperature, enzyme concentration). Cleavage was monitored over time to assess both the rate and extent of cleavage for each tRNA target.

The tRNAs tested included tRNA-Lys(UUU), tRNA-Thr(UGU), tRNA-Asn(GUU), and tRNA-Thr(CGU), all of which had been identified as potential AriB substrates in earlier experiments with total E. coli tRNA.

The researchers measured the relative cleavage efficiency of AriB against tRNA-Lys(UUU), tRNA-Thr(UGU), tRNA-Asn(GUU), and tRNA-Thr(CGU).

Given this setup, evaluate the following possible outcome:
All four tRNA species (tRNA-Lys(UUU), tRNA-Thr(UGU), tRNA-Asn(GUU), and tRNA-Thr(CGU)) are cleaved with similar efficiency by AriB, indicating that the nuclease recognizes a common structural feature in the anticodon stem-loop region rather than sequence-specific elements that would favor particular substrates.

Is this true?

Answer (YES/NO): NO